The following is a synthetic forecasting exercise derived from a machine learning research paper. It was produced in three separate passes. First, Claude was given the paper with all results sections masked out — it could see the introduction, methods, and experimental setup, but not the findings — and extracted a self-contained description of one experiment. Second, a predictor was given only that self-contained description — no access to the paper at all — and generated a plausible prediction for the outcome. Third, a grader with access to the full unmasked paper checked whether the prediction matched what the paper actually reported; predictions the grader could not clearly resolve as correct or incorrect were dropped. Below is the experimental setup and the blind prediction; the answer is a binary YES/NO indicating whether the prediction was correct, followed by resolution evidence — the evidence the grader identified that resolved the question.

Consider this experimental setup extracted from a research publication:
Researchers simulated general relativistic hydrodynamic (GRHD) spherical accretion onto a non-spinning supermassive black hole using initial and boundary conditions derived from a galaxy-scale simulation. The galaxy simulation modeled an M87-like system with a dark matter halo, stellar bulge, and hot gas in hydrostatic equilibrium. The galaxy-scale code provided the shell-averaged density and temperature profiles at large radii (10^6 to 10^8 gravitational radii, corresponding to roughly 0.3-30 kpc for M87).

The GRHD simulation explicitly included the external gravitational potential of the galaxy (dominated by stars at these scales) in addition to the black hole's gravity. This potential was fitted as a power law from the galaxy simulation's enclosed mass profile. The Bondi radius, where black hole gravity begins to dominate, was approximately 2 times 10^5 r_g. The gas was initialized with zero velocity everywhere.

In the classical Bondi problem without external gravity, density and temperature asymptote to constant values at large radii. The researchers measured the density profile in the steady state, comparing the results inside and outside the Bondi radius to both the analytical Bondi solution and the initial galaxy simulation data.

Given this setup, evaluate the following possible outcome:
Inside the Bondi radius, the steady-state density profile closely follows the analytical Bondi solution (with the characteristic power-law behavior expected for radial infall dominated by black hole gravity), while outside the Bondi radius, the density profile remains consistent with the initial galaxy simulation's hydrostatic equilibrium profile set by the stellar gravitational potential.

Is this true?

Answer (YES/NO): YES